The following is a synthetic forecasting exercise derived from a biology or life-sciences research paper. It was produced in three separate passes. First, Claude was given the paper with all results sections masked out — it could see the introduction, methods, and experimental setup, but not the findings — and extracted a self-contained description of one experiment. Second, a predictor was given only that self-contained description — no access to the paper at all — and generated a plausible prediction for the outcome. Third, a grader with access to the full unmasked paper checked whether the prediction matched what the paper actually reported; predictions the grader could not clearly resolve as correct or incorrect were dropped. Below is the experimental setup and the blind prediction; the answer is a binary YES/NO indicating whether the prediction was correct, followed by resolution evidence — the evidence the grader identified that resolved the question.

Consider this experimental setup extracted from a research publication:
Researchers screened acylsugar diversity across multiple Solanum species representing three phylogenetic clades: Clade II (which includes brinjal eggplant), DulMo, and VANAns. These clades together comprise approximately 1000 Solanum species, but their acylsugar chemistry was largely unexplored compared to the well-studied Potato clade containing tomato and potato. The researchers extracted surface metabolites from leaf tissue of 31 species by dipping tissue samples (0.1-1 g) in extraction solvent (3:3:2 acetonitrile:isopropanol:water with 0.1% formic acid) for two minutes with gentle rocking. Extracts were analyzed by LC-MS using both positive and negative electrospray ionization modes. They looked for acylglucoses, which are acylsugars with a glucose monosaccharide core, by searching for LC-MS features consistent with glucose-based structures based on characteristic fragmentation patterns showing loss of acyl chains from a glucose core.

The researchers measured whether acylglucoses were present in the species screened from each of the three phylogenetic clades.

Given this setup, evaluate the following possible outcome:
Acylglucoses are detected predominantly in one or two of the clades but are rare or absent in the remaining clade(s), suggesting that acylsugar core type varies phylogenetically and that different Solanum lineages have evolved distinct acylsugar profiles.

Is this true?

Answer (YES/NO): YES